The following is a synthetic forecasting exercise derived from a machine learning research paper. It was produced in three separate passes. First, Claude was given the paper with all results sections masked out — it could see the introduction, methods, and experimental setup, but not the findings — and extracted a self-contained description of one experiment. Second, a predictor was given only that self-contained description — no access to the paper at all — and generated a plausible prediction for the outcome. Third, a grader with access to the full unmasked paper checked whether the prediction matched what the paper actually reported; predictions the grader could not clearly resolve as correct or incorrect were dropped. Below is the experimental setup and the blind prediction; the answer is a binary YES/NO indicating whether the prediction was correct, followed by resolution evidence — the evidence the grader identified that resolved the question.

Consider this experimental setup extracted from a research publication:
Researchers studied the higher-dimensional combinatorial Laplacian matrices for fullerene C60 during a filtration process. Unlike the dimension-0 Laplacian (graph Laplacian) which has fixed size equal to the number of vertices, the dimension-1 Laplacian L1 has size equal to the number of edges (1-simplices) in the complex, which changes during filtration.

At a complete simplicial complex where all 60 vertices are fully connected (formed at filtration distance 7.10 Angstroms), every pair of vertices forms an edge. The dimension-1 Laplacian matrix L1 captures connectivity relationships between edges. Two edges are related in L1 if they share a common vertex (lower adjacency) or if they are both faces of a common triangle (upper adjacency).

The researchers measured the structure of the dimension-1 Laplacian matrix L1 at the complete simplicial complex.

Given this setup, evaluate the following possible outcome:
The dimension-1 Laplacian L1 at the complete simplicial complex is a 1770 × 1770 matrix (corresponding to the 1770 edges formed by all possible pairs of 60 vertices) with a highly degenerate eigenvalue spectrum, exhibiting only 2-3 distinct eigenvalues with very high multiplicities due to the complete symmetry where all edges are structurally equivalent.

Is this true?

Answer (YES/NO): NO